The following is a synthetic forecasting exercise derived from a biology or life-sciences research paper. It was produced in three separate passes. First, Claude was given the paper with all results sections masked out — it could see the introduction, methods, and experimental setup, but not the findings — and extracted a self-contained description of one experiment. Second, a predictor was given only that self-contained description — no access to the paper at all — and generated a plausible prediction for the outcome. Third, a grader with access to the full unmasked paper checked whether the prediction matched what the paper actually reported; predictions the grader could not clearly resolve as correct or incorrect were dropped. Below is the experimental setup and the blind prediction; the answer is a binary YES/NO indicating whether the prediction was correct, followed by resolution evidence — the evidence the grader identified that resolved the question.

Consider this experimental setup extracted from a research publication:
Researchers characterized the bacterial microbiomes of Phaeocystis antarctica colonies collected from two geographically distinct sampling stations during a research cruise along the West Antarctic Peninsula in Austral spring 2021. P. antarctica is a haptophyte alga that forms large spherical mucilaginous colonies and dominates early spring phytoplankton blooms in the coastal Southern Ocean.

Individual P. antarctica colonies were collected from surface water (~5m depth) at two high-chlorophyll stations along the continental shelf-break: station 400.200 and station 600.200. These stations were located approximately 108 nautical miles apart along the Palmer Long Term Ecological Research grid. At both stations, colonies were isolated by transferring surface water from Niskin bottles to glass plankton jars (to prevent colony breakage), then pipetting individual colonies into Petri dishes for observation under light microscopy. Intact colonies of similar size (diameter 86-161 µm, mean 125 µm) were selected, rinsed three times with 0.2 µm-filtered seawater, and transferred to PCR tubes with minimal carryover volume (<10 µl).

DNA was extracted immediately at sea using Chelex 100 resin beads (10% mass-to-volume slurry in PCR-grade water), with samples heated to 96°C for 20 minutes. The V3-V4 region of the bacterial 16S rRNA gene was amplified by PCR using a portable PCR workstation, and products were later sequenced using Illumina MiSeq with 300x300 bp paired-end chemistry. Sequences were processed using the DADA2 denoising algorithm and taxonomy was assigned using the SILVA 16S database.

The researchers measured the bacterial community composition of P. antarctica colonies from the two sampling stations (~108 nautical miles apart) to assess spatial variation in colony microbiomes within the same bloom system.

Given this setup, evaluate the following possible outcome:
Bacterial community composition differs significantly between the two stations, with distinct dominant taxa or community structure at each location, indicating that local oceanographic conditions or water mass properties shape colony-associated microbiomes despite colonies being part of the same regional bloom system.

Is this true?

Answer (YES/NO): NO